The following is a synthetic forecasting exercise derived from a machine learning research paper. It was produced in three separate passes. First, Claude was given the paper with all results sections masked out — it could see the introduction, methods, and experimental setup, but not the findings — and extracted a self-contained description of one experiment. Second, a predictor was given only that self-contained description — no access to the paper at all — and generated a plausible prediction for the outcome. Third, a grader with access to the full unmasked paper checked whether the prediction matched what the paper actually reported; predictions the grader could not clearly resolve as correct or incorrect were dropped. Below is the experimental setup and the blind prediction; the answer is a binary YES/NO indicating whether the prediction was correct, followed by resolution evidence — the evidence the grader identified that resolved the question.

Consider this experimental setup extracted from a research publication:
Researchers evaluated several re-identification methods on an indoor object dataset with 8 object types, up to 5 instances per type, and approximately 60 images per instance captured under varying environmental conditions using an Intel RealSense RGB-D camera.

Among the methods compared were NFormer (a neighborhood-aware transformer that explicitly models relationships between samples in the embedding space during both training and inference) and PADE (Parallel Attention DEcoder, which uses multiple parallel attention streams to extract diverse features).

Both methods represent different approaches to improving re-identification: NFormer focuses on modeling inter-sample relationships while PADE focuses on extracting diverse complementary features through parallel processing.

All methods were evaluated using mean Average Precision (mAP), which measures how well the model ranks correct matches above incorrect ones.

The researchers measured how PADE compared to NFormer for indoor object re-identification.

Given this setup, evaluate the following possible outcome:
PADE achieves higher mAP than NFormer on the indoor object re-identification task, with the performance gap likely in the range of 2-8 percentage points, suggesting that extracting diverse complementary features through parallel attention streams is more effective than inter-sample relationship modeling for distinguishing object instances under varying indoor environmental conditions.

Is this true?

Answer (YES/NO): YES